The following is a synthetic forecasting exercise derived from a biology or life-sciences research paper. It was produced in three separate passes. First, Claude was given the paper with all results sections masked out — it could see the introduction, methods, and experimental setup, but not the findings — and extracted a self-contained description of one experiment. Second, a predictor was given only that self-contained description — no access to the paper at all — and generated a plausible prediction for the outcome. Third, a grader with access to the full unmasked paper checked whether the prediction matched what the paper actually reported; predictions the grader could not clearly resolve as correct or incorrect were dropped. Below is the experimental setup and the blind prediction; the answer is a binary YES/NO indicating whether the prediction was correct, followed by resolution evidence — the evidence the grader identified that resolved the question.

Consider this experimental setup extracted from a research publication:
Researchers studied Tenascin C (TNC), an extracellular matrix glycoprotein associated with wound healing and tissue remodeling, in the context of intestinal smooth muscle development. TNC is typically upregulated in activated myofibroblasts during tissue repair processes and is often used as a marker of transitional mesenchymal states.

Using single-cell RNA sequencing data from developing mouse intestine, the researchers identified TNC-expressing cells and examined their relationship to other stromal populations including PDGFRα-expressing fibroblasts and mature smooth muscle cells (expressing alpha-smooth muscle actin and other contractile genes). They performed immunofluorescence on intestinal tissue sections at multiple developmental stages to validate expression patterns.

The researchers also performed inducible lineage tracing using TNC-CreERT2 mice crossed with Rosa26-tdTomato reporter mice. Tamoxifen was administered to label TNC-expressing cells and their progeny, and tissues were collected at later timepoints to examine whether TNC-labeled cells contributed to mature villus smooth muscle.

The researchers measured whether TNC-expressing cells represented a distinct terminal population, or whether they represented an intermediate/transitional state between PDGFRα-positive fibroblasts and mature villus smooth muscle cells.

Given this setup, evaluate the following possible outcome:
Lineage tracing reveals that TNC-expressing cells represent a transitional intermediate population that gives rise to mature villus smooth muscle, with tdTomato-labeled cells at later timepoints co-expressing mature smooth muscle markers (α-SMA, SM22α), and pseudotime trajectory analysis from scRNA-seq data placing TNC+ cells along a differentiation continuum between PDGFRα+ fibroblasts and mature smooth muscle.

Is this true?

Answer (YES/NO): YES